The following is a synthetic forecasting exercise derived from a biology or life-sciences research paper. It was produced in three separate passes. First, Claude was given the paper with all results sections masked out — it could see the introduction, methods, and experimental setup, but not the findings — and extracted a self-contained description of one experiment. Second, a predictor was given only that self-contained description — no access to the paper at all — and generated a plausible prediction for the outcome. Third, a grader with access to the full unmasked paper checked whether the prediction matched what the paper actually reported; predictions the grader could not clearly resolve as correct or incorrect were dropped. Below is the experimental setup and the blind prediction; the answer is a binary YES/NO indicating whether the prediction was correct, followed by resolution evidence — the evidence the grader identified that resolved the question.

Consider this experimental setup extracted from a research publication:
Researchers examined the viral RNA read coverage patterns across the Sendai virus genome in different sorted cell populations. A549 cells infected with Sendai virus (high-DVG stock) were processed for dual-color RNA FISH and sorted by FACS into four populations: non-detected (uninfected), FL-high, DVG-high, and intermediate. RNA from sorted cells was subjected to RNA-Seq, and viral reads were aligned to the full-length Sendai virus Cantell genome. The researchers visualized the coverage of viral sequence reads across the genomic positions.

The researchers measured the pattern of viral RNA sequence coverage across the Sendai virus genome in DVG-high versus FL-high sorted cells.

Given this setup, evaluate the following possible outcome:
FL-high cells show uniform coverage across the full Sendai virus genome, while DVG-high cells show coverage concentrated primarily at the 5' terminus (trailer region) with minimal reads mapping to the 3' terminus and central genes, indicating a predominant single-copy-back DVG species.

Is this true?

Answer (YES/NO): YES